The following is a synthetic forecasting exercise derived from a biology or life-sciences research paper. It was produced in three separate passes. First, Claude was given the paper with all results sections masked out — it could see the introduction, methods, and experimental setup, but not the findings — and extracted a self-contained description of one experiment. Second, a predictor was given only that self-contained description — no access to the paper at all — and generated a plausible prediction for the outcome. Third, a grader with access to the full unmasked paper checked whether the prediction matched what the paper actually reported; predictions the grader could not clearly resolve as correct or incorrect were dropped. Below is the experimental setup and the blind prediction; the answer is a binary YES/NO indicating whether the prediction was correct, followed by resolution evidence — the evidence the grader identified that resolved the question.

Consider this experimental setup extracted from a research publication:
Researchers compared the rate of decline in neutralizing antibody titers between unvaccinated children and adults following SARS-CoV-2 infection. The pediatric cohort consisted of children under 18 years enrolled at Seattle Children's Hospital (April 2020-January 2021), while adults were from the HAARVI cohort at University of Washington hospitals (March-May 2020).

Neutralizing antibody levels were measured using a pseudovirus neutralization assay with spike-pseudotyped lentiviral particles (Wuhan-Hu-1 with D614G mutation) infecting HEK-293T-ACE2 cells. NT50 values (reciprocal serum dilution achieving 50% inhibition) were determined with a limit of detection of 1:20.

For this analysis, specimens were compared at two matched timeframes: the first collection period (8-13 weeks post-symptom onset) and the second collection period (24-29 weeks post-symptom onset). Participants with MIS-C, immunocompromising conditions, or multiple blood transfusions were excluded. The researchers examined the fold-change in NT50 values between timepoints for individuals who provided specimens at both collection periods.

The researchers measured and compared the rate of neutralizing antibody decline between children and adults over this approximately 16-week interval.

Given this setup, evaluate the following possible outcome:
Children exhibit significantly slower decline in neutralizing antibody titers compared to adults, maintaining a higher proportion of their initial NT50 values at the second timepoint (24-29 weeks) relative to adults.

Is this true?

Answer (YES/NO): NO